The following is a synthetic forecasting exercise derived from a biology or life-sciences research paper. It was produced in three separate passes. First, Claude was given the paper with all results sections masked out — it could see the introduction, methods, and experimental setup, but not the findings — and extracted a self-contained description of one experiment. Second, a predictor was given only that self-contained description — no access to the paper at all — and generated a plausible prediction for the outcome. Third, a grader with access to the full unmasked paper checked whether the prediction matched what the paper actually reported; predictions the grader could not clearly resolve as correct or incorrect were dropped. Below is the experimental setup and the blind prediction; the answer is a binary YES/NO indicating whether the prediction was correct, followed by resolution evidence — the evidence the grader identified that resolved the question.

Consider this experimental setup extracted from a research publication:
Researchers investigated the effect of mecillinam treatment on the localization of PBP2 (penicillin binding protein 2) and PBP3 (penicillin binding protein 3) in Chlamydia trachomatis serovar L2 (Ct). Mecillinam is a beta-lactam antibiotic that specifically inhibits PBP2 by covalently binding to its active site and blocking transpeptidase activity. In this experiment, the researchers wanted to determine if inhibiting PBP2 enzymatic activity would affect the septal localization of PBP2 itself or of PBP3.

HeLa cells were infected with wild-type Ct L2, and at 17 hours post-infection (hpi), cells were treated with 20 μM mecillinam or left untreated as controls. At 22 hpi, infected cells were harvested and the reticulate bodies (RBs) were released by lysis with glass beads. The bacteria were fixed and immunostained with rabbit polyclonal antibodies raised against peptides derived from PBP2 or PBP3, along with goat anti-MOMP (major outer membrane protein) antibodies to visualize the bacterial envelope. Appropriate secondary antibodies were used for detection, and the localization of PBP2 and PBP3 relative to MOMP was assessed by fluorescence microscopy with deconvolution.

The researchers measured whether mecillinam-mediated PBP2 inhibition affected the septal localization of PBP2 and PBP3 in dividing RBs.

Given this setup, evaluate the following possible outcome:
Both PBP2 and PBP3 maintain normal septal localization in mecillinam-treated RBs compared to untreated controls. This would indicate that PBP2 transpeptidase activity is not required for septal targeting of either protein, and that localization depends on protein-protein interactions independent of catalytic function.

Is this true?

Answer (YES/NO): NO